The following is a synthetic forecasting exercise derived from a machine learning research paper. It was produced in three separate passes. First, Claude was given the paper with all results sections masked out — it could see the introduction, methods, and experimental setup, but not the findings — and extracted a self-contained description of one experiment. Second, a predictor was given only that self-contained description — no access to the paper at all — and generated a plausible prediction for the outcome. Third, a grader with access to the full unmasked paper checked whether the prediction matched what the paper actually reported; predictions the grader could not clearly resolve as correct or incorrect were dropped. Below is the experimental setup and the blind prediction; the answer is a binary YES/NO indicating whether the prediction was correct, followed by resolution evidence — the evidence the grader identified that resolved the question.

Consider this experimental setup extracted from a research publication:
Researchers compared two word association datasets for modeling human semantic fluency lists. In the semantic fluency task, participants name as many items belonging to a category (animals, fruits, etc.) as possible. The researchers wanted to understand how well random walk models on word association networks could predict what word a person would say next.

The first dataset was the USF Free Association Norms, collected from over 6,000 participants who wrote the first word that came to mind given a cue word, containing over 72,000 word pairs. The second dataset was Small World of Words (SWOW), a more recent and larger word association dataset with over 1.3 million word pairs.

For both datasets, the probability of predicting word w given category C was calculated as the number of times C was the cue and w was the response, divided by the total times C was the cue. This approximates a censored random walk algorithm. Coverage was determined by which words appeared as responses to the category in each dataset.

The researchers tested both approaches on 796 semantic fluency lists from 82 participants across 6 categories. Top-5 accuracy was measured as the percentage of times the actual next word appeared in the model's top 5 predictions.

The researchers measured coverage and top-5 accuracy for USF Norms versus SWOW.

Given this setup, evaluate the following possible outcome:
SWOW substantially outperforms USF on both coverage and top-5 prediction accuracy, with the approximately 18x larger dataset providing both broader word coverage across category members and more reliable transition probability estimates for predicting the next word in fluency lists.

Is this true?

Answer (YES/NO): NO